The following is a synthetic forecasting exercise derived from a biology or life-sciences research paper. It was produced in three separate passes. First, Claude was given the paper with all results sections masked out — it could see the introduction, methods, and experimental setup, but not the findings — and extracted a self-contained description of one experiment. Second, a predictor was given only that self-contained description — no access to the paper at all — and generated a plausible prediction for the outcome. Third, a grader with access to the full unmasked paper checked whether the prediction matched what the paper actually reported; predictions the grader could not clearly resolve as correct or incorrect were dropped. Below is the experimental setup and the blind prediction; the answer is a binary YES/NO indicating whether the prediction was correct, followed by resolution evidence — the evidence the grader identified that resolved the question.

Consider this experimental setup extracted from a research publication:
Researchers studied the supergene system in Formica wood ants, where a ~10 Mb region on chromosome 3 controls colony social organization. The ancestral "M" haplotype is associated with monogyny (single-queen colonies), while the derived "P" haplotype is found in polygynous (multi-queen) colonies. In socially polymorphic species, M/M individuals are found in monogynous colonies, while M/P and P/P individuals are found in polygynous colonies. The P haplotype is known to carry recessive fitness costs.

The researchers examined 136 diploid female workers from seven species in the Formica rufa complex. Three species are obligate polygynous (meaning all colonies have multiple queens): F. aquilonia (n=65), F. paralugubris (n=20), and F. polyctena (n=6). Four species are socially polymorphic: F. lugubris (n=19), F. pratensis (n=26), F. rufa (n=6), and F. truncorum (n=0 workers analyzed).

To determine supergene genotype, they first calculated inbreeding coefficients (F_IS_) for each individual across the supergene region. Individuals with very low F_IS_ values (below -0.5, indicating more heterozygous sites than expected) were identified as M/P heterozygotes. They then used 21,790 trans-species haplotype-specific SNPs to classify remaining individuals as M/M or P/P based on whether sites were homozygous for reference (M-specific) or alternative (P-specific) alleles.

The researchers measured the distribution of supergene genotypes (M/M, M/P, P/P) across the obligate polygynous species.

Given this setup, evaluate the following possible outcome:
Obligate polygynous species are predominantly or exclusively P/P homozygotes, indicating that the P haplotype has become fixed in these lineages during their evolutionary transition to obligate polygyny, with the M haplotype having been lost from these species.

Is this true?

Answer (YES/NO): NO